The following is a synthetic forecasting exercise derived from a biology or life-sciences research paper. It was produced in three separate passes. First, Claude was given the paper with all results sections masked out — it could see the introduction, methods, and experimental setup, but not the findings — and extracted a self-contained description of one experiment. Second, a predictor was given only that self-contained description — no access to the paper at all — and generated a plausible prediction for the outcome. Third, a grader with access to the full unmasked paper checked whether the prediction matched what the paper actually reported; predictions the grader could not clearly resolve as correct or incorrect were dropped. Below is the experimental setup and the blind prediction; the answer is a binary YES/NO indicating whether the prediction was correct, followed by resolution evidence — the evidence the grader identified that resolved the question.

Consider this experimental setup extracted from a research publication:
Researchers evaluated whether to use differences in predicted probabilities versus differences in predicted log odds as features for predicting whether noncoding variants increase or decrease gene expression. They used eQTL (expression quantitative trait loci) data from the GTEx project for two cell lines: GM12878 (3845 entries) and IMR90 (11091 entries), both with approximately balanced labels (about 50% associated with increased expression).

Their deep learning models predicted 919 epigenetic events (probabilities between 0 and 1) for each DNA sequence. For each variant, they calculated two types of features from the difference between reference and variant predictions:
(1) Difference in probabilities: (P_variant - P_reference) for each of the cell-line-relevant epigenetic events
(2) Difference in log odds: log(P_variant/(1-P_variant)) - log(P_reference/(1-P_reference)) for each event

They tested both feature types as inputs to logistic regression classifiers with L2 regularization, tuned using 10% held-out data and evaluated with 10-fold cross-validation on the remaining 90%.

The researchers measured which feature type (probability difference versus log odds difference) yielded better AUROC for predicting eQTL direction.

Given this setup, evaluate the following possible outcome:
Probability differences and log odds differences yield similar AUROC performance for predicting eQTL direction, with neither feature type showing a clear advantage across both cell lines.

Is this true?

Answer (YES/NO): NO